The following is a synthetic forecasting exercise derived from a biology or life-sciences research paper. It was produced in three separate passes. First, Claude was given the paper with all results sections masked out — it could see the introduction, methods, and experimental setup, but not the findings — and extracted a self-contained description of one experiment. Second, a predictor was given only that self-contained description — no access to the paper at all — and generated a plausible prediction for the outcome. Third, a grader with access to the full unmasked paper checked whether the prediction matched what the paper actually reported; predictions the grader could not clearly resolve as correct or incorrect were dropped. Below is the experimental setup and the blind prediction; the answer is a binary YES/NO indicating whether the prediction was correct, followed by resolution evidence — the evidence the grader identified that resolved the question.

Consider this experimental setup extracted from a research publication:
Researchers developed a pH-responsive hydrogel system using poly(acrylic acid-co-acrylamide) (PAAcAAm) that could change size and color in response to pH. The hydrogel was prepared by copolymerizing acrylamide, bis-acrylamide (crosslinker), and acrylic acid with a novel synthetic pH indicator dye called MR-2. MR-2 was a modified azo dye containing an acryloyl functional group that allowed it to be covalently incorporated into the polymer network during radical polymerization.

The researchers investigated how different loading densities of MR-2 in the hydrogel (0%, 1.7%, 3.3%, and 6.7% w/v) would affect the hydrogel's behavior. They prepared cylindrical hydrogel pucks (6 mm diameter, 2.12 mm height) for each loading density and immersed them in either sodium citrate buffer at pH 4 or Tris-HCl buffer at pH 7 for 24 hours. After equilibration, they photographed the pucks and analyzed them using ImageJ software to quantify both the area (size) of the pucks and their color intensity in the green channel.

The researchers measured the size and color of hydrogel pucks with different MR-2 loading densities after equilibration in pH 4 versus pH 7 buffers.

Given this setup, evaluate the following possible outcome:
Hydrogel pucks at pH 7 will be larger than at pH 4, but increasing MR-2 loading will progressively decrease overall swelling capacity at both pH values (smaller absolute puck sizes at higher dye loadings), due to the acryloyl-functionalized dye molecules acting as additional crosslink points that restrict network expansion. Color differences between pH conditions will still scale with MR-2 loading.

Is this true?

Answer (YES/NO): NO